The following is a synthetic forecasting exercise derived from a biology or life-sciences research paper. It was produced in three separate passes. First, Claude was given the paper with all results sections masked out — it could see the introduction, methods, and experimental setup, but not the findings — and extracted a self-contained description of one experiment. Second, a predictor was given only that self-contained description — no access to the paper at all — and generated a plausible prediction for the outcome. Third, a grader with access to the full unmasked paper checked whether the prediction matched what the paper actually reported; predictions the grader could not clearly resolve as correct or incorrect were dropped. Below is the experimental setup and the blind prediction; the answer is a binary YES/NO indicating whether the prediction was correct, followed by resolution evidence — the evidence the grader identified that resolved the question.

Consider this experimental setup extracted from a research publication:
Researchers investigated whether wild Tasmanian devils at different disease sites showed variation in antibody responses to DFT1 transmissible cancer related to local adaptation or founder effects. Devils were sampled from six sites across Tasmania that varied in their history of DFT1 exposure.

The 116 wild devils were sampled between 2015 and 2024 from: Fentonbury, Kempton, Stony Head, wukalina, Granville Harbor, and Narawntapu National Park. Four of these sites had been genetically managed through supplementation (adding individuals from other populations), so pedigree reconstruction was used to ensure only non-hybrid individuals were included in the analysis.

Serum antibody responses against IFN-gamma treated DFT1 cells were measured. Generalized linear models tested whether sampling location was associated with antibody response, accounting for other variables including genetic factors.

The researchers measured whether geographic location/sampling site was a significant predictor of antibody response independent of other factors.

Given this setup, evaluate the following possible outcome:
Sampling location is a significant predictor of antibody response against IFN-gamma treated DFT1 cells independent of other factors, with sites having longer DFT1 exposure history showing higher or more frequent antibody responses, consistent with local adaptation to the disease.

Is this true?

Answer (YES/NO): NO